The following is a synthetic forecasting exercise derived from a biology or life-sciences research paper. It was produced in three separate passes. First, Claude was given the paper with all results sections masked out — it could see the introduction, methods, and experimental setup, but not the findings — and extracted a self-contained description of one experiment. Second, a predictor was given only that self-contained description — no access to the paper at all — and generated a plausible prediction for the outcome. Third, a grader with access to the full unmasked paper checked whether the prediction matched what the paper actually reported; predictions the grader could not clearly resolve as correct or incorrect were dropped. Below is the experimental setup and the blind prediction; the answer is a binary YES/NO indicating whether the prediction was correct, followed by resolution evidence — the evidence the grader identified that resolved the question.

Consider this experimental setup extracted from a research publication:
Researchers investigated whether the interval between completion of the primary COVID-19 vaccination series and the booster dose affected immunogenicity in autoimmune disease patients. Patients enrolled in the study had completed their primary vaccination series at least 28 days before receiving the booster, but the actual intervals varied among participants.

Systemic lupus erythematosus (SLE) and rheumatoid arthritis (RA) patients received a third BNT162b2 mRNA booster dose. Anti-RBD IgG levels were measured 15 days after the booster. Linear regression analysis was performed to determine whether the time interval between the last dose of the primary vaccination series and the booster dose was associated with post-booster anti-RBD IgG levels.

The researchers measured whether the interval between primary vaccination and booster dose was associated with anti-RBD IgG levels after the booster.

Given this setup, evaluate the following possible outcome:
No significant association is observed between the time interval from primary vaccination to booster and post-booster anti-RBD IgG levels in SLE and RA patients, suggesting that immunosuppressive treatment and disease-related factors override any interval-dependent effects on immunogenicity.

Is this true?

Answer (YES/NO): YES